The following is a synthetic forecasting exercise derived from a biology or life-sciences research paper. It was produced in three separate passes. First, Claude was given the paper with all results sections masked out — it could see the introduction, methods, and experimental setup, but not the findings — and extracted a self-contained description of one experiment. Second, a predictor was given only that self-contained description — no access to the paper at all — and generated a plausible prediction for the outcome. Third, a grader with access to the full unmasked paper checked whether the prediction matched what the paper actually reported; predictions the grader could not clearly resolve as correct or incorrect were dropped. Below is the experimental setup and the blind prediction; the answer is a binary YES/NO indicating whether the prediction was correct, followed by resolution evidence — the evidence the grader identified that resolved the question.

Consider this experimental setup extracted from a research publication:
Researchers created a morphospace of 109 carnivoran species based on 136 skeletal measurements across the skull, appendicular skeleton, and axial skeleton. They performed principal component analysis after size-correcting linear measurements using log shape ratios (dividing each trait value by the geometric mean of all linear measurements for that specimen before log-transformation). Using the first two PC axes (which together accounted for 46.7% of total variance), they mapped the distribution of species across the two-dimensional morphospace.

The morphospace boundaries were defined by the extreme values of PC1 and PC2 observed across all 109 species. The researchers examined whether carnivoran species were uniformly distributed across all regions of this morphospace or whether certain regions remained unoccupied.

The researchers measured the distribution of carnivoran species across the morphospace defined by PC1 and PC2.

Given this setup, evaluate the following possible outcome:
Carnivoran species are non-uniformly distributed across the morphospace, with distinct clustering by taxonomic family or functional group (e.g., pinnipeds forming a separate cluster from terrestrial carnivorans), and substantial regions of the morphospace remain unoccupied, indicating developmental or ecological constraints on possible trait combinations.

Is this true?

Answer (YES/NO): NO